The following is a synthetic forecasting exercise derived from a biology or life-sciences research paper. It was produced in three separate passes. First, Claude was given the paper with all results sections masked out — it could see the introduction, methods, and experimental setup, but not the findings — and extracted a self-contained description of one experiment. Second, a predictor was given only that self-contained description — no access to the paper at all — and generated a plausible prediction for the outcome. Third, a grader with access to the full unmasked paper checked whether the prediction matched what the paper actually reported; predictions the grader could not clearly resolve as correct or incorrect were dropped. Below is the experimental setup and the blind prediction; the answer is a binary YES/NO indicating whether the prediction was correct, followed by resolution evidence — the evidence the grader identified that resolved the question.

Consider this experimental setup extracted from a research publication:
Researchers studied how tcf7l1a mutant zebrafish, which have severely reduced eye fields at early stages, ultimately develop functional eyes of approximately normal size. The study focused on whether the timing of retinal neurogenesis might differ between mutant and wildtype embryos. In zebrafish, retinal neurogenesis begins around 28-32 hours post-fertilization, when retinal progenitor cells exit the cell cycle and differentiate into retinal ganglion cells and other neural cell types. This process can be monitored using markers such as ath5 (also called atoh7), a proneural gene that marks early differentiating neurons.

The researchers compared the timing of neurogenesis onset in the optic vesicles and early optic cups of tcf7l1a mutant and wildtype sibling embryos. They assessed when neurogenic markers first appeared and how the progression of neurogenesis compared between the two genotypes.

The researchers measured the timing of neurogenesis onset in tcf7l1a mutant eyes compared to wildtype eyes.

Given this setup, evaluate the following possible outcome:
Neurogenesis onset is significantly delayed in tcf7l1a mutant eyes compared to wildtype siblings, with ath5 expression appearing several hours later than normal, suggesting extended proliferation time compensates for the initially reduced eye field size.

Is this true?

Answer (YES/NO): NO